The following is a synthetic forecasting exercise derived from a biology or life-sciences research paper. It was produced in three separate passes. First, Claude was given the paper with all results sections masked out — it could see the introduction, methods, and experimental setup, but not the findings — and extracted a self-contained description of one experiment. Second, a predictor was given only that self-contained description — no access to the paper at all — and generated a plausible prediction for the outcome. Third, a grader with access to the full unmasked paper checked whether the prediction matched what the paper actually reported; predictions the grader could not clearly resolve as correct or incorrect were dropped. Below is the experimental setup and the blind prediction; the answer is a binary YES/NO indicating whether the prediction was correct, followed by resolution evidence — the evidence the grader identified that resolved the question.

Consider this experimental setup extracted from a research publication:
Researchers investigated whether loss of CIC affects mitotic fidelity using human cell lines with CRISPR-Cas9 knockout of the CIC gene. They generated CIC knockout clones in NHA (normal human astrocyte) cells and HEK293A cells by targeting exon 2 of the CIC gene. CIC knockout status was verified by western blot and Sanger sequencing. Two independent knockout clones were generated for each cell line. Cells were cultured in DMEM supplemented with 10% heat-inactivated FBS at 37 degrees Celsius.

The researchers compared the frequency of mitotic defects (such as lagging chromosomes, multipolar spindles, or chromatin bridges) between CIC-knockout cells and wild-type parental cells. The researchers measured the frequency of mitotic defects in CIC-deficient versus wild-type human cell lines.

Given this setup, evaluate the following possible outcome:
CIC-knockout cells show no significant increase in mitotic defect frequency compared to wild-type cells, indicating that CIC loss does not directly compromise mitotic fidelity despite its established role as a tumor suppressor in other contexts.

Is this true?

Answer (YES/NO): NO